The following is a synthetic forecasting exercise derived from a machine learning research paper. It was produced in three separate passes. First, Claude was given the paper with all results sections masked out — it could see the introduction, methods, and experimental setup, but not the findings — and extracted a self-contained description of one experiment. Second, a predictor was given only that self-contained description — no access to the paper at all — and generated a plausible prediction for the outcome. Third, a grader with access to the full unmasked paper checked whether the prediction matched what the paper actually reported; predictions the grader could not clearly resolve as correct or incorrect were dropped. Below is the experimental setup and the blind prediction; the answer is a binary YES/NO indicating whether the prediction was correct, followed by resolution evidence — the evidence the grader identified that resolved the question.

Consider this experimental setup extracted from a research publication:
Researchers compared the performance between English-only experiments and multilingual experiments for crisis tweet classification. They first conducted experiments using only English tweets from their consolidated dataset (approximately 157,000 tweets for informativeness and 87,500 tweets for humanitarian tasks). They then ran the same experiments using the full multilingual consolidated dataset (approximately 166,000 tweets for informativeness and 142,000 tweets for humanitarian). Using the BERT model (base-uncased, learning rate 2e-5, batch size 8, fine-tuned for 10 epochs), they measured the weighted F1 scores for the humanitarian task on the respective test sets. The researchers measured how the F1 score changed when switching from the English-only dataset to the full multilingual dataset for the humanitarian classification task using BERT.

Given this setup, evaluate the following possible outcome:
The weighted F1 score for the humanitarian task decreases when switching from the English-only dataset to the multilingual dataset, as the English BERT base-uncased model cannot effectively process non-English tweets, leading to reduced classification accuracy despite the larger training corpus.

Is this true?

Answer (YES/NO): YES